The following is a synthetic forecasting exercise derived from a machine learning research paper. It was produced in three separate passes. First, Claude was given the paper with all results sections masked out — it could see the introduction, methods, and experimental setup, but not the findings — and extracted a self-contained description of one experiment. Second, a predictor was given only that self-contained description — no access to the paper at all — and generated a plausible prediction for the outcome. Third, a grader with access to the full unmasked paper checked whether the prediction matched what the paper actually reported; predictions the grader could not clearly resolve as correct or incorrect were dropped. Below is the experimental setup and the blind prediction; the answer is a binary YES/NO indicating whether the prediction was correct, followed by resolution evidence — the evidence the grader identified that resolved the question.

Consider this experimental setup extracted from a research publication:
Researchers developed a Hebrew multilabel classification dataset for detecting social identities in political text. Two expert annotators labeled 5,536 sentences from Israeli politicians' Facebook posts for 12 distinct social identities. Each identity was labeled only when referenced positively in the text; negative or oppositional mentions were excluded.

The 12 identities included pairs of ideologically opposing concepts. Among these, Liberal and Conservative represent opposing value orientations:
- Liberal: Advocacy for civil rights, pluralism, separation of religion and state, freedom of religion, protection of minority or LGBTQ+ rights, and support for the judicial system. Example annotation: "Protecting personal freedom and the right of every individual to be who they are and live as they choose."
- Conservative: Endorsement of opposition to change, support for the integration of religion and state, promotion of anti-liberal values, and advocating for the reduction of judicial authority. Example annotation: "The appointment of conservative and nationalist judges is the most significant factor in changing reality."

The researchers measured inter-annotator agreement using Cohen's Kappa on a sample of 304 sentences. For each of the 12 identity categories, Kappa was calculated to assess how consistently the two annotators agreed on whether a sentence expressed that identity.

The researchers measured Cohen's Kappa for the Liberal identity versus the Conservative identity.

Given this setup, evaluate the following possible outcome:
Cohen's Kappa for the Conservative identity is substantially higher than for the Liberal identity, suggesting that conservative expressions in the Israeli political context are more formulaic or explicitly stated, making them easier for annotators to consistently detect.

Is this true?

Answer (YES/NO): NO